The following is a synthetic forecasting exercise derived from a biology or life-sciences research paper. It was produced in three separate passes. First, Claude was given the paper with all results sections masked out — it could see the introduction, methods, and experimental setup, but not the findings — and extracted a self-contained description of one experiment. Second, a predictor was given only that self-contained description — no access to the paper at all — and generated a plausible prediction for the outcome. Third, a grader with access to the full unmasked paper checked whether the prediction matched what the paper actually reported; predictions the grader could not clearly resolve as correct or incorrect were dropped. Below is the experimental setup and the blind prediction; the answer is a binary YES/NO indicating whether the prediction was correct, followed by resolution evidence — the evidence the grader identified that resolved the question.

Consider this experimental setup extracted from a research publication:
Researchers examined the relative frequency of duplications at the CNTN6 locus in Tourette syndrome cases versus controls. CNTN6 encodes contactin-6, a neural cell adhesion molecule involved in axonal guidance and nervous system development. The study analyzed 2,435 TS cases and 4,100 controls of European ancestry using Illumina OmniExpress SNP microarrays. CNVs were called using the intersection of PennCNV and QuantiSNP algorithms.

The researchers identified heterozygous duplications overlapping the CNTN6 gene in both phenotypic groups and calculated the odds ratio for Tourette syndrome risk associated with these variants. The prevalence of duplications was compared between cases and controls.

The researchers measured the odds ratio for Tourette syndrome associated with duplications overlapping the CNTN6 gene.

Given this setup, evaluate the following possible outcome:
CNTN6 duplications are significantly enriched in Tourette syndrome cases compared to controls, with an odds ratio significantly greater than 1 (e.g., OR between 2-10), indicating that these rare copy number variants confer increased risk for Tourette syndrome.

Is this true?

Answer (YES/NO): YES